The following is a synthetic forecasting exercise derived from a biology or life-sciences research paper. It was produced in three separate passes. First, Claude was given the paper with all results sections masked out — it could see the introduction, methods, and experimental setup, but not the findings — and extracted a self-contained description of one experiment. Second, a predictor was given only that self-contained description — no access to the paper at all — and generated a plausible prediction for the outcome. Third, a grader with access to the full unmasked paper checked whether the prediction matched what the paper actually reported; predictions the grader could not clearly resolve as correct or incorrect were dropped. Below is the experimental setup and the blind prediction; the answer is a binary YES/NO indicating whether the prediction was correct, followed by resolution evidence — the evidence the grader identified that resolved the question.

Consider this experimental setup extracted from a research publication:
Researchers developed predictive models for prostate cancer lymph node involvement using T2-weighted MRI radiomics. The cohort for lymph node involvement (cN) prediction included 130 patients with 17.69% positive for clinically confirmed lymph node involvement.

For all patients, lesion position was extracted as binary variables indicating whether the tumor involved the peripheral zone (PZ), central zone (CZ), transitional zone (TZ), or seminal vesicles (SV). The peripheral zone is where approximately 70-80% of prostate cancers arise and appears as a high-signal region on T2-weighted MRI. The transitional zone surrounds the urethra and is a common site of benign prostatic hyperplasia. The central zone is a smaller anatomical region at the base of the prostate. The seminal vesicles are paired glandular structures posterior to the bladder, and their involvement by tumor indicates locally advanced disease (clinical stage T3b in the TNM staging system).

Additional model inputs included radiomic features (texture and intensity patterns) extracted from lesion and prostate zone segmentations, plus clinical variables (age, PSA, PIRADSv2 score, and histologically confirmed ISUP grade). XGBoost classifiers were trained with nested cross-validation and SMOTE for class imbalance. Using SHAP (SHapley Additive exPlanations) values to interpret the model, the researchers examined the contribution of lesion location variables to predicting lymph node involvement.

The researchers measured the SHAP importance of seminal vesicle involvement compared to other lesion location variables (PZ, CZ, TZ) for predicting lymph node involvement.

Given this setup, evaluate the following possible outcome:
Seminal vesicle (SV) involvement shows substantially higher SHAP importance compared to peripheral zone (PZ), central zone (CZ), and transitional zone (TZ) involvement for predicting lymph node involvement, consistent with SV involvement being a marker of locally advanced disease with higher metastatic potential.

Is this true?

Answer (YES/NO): NO